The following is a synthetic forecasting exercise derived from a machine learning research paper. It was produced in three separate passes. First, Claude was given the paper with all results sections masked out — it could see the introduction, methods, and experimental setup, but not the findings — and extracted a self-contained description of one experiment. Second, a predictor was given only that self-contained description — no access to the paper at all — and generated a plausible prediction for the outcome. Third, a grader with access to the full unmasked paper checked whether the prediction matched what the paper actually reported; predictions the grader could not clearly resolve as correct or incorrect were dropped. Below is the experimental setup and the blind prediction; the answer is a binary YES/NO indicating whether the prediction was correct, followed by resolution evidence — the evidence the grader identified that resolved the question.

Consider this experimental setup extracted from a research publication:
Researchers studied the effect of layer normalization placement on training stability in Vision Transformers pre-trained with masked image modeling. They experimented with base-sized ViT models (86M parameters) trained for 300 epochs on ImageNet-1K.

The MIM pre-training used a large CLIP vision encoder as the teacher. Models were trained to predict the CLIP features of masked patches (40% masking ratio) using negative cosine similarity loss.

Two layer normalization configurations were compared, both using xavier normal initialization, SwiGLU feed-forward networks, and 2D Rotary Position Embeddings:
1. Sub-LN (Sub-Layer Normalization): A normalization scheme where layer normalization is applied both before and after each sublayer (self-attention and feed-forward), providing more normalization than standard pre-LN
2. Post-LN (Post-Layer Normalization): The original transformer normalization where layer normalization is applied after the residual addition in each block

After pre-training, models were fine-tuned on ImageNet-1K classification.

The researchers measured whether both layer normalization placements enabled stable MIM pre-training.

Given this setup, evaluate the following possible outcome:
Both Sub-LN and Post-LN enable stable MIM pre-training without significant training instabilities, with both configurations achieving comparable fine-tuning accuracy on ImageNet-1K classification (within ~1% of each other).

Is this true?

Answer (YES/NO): NO